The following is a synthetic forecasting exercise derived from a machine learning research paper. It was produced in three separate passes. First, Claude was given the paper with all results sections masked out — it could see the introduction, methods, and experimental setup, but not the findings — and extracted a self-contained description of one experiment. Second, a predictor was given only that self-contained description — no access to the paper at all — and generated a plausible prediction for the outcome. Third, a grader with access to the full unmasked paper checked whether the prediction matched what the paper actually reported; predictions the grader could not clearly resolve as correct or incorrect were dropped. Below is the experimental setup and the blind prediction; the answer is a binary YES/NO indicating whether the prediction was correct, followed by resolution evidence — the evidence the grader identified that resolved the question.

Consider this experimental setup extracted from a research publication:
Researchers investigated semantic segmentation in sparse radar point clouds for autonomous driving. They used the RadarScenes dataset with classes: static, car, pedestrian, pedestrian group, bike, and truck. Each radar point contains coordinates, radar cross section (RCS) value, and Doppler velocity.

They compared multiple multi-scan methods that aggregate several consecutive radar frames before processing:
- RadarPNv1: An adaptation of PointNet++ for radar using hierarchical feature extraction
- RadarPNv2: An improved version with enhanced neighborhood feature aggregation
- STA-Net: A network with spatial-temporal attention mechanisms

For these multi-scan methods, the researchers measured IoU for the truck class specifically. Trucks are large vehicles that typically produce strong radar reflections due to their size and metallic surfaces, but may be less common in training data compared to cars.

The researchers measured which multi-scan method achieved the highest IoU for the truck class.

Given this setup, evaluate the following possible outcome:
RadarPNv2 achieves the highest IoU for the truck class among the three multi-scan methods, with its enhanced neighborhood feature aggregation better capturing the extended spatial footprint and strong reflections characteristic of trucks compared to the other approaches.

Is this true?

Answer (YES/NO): YES